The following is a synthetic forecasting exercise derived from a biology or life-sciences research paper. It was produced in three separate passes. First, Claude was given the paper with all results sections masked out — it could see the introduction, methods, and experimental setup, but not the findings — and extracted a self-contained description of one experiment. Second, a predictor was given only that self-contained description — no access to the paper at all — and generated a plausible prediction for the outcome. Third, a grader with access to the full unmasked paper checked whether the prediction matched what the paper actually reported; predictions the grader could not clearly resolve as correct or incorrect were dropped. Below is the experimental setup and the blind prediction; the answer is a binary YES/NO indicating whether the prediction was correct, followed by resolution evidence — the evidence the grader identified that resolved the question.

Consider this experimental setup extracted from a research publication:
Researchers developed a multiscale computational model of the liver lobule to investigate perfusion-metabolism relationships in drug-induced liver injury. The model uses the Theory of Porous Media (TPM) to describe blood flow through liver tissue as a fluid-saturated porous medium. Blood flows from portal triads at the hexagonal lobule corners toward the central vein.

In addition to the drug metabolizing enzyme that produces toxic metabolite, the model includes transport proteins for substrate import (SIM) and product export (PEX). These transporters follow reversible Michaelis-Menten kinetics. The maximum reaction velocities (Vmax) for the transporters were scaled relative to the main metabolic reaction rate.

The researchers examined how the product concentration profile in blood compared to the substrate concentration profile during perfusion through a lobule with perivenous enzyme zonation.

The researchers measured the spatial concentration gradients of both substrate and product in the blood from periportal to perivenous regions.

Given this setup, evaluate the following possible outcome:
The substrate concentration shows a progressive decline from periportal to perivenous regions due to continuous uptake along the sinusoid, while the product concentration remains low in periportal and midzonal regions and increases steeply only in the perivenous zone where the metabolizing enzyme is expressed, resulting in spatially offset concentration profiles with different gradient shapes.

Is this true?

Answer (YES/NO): NO